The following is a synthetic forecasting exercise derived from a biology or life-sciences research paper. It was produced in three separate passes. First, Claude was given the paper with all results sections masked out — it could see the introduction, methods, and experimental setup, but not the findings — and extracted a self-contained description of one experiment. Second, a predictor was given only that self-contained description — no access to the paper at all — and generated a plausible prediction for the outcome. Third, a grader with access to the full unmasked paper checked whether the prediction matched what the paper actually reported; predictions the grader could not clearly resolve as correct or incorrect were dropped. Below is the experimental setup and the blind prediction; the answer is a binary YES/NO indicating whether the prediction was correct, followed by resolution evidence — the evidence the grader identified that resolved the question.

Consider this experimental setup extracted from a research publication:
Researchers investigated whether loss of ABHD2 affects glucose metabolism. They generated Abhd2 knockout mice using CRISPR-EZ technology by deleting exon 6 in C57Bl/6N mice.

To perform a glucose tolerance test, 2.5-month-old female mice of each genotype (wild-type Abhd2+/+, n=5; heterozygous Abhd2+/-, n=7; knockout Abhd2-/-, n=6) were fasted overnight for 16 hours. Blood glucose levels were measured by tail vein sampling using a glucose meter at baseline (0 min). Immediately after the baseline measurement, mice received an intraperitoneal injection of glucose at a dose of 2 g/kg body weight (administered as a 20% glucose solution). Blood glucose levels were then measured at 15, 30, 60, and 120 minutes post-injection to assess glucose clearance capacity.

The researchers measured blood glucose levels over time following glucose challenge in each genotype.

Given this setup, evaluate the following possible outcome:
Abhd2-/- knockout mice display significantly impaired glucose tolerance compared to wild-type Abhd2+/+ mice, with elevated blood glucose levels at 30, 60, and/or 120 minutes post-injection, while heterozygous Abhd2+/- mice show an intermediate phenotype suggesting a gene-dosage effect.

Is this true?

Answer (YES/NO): NO